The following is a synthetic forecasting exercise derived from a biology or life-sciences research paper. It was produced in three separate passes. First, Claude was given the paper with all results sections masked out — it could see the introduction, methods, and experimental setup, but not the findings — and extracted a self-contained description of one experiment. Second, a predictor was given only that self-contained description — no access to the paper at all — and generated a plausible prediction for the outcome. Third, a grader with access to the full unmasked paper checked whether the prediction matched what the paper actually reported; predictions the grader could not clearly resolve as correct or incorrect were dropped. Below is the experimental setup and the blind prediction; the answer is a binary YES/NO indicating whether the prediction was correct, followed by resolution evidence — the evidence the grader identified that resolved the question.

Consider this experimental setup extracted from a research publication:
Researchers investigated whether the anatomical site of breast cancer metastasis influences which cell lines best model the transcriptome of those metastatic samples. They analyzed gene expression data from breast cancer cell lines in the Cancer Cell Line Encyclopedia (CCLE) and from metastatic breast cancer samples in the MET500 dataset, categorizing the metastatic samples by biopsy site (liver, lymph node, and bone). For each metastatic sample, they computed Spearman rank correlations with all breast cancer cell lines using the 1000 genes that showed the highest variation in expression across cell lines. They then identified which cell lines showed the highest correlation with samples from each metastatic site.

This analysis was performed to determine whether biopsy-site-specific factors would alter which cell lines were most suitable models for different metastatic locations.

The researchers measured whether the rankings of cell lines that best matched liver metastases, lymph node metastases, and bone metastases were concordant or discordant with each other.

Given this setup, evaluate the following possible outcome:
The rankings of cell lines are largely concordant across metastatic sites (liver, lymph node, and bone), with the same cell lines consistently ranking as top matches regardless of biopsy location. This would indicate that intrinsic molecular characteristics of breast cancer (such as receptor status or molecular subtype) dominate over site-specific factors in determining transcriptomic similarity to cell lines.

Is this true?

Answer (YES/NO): NO